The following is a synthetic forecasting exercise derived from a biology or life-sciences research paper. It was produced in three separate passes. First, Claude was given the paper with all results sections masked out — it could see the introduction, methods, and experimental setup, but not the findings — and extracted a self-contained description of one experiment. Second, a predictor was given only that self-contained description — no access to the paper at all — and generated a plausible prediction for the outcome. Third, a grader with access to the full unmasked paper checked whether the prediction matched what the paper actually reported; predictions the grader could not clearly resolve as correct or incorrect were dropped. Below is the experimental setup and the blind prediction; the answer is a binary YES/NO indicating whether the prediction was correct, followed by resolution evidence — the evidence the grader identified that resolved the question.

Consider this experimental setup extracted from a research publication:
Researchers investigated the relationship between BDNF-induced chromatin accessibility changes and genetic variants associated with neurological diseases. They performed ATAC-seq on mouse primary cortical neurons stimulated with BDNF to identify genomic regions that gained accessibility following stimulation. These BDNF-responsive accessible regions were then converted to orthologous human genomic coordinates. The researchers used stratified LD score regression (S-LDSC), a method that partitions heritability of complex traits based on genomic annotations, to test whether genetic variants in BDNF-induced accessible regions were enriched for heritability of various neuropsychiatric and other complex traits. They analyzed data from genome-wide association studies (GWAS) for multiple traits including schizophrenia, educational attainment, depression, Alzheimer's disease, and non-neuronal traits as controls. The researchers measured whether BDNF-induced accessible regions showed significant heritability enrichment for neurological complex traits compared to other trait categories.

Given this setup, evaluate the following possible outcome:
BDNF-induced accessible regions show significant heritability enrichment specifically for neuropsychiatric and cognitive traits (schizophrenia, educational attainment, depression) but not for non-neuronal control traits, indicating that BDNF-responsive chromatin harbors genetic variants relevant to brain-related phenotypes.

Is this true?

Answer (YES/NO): NO